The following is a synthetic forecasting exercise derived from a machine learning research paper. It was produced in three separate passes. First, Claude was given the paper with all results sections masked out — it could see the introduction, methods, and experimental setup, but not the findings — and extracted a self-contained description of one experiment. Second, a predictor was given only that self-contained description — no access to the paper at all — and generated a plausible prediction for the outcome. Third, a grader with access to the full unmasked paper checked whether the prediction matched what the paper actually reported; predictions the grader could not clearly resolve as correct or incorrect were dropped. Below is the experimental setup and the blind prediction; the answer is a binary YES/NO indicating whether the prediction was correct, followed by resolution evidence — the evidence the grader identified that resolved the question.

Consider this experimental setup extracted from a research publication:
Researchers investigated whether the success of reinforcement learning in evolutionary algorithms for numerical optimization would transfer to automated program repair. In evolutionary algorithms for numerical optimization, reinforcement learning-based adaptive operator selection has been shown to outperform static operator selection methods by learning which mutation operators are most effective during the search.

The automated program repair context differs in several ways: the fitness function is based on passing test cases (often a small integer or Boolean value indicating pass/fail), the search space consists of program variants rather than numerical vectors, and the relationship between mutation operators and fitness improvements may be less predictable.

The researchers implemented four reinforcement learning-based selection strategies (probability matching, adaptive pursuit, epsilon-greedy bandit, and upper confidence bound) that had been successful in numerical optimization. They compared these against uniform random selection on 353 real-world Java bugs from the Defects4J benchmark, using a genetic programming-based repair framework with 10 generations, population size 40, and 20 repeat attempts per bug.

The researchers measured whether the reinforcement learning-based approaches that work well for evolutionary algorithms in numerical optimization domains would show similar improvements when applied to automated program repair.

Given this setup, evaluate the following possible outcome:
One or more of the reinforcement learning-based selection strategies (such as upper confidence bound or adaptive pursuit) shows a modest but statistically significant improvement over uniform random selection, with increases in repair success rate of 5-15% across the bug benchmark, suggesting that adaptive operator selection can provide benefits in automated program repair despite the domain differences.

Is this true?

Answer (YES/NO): NO